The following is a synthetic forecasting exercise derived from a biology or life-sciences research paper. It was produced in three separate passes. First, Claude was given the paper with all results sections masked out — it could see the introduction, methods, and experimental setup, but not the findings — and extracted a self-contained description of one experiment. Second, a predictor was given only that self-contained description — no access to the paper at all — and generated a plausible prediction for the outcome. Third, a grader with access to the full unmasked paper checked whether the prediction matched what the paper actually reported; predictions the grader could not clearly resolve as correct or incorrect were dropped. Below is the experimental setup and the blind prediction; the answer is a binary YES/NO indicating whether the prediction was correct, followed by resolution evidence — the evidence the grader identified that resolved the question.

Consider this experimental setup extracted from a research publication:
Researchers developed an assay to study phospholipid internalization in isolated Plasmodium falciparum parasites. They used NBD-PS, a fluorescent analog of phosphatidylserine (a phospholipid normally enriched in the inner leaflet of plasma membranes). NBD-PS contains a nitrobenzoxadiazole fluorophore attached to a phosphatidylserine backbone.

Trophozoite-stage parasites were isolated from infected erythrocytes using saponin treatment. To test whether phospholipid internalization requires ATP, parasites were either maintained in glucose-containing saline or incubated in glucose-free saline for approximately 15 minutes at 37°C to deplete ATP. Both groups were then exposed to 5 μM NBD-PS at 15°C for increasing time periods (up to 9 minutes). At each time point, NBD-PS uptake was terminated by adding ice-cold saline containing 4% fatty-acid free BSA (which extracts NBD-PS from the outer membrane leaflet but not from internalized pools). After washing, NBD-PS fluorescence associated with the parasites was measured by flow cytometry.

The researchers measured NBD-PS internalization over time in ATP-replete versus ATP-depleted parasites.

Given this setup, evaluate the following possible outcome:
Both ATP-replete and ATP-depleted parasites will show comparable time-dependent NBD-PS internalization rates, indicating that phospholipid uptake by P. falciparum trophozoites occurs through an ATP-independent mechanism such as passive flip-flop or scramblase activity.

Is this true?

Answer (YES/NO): NO